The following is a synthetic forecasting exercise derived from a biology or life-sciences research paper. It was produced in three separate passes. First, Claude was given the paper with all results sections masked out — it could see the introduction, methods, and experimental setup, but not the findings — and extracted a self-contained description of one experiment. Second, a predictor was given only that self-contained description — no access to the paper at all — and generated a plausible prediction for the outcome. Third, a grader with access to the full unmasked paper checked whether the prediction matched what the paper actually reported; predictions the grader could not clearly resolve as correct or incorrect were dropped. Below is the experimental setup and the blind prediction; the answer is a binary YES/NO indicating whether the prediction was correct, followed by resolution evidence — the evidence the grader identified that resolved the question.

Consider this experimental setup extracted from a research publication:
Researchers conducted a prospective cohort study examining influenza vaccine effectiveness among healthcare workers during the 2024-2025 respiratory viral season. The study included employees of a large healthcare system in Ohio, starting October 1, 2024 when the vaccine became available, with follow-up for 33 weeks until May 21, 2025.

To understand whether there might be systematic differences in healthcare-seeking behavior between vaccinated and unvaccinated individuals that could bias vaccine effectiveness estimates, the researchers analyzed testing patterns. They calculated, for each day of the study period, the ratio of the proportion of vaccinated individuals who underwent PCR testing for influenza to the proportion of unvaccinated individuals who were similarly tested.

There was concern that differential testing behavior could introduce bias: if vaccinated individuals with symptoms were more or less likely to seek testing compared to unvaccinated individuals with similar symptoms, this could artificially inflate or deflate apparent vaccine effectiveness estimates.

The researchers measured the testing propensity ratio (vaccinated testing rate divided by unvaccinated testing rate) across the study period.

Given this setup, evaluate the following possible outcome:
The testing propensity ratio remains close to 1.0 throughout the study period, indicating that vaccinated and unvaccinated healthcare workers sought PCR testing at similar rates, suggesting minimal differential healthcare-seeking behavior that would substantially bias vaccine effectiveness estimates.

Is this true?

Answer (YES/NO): NO